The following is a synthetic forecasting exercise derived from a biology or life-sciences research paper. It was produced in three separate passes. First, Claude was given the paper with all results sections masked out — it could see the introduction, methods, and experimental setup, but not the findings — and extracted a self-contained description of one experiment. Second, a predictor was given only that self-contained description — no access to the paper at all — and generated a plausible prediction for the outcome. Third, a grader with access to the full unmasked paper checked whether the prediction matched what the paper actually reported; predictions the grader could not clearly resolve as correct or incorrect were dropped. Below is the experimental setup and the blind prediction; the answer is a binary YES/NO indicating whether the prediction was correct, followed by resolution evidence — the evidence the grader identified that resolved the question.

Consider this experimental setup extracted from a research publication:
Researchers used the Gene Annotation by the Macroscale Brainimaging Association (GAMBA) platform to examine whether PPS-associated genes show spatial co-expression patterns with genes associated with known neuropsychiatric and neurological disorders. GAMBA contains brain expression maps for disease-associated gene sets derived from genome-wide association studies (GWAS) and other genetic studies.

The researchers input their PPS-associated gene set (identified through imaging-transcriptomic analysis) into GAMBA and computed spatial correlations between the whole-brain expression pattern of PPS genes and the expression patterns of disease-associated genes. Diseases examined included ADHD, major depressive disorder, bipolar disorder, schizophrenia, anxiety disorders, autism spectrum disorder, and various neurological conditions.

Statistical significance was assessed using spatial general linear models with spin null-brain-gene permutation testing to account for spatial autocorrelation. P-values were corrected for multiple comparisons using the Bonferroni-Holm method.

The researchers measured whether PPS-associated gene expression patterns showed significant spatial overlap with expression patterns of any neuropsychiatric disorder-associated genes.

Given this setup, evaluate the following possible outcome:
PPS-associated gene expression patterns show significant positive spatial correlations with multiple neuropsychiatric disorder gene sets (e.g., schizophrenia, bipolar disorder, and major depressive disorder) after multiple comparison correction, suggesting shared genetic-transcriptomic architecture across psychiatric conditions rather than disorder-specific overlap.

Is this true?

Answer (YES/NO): NO